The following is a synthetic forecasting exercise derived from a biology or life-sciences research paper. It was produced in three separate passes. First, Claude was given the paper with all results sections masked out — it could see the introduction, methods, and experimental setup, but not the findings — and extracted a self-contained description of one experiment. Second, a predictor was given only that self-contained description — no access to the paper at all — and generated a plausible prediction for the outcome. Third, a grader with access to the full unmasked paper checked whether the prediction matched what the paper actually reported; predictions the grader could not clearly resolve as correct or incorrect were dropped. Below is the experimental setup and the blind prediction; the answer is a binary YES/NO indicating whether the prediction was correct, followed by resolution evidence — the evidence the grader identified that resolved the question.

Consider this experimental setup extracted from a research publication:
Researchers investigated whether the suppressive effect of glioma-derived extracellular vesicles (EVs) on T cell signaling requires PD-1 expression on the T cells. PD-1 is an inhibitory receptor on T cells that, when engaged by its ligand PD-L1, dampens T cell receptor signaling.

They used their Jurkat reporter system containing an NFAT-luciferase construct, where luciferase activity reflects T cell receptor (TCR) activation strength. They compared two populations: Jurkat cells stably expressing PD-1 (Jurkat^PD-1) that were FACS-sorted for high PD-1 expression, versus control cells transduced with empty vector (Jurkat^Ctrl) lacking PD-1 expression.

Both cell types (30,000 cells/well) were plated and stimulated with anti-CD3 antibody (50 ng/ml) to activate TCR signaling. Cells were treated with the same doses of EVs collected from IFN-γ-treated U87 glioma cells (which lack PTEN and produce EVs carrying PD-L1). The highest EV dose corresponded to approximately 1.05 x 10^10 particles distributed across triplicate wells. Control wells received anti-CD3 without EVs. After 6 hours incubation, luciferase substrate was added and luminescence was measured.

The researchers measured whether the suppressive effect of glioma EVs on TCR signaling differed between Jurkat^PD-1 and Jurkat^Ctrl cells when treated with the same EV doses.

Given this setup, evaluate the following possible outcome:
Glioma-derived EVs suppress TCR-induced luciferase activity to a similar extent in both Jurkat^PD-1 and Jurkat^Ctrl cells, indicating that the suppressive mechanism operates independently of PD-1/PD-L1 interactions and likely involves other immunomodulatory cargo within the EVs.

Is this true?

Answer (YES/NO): NO